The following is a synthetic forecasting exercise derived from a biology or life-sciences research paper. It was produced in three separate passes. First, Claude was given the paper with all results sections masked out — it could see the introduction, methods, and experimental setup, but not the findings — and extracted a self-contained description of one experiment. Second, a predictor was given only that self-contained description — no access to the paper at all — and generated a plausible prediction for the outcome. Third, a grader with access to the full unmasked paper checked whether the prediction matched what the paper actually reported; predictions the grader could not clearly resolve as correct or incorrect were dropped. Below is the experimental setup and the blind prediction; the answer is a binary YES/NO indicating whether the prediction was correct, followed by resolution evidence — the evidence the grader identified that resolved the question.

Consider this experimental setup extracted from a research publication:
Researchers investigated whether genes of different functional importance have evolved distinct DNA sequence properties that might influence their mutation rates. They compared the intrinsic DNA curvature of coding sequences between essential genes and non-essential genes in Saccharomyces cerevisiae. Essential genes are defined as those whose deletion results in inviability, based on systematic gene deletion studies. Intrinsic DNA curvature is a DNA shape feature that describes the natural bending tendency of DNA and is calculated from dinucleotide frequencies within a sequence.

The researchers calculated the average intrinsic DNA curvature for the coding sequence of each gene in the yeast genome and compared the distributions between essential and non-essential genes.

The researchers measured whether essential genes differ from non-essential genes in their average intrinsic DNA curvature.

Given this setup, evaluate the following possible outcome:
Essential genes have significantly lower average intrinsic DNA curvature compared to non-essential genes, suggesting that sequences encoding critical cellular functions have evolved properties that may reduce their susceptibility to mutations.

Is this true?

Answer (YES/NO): NO